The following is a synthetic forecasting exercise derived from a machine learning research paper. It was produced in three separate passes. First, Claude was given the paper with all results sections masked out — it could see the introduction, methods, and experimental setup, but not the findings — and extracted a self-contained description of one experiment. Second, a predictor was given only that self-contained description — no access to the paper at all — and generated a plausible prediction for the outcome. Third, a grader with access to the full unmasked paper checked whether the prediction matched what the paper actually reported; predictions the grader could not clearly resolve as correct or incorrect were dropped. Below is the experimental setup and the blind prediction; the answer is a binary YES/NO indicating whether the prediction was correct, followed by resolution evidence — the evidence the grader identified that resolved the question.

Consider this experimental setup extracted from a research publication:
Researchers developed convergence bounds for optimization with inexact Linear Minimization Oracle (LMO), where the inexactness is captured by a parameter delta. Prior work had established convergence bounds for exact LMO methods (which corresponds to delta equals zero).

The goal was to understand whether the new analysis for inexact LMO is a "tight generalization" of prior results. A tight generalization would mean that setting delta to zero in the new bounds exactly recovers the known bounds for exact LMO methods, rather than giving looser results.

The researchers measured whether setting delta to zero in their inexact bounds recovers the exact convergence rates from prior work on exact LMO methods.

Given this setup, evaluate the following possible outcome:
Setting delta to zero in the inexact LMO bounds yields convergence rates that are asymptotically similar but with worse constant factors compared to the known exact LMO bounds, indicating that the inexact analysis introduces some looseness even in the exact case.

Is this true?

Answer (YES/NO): NO